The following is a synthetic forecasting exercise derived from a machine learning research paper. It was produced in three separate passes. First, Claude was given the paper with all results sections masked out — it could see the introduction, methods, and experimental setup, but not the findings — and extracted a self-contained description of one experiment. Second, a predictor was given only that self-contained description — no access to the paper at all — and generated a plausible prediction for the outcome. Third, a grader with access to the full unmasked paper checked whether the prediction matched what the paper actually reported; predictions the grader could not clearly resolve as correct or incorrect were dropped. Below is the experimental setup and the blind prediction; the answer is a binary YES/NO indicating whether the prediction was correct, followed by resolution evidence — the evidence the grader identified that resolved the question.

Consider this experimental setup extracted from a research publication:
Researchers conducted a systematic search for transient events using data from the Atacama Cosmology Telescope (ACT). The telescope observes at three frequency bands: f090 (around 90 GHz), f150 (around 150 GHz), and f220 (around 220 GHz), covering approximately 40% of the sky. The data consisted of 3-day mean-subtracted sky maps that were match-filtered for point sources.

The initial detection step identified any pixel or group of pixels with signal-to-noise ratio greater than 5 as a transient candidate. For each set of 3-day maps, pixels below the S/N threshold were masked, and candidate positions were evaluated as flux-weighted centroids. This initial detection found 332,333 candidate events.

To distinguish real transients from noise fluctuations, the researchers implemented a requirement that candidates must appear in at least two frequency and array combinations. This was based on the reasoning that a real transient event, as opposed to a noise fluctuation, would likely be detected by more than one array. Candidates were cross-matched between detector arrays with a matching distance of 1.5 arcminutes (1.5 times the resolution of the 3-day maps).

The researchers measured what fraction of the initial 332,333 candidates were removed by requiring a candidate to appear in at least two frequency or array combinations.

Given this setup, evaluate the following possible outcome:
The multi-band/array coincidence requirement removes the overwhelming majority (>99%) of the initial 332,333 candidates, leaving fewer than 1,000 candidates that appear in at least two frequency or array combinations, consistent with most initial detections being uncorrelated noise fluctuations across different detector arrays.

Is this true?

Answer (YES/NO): NO